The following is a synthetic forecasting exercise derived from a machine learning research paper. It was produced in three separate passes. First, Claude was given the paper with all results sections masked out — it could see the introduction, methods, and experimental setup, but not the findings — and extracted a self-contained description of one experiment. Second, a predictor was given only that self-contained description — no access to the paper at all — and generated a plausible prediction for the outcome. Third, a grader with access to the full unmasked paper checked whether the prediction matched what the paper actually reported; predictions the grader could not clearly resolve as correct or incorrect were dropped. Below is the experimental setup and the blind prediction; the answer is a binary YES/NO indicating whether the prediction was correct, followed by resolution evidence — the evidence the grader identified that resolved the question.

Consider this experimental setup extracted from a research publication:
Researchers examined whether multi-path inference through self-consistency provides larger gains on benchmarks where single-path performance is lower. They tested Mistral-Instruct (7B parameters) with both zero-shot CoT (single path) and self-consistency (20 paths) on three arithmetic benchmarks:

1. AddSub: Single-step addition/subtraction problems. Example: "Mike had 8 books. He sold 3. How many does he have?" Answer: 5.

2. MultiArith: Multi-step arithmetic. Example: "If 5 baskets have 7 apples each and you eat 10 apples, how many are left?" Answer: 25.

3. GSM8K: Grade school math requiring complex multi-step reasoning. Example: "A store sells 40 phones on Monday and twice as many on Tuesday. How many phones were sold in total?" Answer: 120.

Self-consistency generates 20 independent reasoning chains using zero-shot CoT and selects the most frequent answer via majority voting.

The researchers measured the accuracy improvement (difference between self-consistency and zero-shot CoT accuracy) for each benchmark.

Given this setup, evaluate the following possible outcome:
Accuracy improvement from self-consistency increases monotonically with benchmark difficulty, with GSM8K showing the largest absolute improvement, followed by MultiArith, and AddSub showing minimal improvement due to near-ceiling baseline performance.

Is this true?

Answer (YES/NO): YES